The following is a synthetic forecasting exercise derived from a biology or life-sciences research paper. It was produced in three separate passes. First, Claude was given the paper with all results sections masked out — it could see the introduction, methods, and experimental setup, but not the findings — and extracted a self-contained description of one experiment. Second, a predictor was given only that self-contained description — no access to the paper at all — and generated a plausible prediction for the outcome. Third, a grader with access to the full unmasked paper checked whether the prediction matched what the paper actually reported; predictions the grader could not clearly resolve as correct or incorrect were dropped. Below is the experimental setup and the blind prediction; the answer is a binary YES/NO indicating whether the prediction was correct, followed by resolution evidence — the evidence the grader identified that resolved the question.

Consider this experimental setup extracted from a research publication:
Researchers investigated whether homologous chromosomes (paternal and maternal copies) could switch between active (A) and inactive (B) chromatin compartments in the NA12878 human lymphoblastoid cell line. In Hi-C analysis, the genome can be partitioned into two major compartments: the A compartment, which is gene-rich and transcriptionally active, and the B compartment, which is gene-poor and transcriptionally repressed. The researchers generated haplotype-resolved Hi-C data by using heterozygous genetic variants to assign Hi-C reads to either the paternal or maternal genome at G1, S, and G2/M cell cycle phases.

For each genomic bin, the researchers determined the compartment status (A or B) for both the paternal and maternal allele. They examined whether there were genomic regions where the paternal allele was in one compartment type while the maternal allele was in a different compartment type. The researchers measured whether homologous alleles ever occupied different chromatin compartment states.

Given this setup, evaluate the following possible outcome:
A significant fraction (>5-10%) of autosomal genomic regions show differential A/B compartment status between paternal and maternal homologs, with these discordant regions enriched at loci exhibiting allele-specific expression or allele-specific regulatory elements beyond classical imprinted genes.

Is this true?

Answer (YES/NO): NO